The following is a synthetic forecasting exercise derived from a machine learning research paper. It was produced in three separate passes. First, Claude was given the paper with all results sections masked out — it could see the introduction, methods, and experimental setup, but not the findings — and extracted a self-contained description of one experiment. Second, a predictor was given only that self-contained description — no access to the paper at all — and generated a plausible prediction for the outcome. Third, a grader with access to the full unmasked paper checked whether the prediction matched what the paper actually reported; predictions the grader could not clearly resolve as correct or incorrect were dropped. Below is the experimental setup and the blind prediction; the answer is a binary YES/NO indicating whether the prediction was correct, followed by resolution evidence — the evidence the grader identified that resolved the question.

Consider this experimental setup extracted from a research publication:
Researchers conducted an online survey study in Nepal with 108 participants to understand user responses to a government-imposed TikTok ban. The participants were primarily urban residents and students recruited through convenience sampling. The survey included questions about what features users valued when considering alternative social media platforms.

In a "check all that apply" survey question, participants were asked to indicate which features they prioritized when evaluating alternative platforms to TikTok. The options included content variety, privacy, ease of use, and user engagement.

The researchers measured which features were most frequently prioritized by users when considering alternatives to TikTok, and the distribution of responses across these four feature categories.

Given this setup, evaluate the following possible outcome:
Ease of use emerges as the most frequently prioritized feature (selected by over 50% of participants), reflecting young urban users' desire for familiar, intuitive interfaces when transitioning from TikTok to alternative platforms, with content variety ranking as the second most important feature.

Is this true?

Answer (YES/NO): NO